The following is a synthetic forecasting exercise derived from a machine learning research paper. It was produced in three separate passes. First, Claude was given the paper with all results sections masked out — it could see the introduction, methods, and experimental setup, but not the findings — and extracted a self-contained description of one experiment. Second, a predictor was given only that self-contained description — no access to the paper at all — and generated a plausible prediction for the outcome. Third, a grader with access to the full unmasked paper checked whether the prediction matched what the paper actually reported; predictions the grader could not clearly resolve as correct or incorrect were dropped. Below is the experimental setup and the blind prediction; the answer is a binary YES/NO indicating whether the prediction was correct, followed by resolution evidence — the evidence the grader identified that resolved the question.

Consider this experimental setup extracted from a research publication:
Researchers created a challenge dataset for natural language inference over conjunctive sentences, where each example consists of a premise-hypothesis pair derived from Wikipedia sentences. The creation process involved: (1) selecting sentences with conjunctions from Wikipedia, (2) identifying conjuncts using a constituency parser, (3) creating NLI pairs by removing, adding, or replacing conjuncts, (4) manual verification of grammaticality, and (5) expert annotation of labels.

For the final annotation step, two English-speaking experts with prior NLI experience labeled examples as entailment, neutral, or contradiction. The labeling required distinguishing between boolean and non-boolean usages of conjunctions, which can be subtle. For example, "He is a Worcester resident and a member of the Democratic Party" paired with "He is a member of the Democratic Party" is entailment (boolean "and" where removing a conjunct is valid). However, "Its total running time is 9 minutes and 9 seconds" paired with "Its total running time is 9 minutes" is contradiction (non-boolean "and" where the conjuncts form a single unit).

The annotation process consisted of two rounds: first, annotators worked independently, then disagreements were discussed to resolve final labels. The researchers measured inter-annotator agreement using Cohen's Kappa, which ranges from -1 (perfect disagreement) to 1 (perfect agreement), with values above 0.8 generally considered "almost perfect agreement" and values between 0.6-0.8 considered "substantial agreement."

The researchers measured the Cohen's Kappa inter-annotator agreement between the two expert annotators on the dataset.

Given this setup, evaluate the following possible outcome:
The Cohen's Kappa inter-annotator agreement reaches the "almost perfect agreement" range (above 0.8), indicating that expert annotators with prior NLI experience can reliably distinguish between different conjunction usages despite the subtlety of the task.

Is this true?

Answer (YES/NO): YES